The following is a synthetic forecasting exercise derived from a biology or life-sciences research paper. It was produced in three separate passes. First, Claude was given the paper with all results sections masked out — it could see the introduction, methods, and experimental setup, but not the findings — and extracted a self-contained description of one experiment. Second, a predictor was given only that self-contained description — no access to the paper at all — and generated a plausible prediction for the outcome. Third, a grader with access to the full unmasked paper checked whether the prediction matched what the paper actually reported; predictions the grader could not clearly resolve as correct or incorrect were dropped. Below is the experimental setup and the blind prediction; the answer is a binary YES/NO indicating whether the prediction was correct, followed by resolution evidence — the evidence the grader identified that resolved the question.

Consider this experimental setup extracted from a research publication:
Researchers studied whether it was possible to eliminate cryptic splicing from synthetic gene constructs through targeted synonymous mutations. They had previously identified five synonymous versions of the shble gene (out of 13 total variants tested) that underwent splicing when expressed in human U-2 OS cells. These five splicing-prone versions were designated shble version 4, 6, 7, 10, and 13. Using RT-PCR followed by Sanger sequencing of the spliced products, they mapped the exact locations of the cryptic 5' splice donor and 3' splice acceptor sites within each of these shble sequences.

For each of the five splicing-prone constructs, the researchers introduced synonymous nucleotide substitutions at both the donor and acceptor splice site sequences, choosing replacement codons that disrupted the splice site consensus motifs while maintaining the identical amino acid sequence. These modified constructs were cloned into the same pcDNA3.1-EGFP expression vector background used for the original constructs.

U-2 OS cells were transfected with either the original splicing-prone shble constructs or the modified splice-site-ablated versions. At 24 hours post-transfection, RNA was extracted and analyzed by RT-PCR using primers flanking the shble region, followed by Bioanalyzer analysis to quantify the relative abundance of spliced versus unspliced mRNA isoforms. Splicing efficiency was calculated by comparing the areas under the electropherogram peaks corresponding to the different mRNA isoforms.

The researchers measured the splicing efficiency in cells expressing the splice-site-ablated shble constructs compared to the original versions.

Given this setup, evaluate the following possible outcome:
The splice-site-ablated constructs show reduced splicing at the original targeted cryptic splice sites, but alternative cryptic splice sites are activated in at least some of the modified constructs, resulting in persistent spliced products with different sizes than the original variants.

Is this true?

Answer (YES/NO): NO